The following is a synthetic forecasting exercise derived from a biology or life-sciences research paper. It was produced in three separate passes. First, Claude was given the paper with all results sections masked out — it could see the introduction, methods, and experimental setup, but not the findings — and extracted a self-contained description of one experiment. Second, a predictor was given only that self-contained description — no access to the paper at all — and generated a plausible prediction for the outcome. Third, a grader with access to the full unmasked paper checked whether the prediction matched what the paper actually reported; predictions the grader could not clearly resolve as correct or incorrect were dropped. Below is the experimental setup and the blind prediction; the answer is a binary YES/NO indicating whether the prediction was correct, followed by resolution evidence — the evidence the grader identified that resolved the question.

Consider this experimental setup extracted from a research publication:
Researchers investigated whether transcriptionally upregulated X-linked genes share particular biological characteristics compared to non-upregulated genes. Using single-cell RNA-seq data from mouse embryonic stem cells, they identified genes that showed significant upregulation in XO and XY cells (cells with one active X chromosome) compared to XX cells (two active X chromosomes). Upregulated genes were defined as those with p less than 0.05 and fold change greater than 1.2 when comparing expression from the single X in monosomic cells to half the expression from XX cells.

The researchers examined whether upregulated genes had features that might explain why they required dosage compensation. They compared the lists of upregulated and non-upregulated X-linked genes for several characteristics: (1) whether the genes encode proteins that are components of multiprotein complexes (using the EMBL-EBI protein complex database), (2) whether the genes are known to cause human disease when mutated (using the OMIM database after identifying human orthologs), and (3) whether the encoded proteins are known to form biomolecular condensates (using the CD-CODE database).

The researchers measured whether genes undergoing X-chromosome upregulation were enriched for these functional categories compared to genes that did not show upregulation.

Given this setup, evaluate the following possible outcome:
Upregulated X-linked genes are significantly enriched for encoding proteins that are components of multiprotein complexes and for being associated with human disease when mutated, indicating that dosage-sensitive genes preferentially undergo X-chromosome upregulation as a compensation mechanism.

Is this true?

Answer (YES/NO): NO